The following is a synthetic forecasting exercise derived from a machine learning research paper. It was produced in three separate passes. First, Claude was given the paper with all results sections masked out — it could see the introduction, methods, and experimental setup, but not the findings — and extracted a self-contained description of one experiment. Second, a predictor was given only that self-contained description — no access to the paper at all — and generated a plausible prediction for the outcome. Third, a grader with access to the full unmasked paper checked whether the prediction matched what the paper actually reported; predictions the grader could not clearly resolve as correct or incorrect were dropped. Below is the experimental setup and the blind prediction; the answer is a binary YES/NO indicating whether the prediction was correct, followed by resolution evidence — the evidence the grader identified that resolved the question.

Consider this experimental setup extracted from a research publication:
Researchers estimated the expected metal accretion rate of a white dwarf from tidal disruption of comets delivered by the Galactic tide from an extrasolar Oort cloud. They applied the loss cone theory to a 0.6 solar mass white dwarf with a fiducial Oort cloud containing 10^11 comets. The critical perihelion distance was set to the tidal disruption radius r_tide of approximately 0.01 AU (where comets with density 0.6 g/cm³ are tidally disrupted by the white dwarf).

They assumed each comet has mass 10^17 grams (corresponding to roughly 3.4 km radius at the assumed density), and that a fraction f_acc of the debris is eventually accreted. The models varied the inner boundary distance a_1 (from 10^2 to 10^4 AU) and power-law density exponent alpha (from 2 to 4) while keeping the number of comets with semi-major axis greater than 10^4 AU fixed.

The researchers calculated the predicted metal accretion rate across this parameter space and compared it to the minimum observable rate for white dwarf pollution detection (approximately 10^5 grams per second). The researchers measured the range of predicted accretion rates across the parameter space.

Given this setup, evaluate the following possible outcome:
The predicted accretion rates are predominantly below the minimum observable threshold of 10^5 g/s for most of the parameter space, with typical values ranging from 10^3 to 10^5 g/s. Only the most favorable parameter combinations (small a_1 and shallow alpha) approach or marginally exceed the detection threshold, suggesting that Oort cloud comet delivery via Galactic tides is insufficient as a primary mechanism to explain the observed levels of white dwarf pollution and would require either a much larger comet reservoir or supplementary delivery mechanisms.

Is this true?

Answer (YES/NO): NO